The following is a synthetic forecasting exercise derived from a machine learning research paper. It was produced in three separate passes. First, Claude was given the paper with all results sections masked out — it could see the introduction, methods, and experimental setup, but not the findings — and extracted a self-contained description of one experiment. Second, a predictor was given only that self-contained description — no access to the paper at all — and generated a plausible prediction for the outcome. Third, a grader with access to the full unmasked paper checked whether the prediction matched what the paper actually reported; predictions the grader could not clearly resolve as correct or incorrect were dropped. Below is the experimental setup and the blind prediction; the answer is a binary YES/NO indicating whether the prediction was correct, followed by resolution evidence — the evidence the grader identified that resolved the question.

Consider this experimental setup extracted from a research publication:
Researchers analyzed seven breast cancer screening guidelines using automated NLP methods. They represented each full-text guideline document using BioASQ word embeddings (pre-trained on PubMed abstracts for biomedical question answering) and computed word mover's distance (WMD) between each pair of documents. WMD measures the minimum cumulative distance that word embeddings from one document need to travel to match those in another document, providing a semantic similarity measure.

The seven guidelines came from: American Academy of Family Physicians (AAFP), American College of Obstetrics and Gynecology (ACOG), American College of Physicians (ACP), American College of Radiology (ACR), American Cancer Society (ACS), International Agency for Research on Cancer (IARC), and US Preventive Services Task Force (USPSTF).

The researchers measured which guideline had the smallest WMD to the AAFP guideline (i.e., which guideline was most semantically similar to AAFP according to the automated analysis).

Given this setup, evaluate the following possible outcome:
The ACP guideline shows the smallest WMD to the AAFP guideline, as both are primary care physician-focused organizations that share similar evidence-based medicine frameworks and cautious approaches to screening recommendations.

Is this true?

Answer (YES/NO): NO